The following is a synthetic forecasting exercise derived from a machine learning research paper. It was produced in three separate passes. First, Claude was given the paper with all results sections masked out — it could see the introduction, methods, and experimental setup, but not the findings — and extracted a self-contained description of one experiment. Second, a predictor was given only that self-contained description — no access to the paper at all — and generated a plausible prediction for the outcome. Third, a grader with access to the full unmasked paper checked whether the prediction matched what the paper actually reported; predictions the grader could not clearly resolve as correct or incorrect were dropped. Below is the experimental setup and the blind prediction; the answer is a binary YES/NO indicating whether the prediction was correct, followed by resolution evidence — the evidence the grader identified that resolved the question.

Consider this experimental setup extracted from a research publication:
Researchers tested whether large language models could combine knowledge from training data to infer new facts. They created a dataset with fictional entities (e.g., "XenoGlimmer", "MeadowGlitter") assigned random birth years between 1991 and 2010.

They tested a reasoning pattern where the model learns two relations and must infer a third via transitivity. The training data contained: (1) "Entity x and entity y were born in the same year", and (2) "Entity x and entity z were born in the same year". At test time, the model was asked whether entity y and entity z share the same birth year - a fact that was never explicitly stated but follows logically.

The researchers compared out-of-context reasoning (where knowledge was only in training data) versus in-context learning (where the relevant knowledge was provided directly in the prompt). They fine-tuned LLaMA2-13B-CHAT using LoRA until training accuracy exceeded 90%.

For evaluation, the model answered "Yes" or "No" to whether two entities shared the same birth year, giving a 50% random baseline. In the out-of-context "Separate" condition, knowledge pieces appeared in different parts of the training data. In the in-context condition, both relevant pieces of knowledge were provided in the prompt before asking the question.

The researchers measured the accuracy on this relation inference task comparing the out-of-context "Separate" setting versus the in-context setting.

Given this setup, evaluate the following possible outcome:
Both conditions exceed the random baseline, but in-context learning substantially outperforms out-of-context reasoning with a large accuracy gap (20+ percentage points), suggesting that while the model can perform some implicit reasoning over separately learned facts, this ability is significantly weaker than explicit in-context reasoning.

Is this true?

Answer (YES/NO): NO